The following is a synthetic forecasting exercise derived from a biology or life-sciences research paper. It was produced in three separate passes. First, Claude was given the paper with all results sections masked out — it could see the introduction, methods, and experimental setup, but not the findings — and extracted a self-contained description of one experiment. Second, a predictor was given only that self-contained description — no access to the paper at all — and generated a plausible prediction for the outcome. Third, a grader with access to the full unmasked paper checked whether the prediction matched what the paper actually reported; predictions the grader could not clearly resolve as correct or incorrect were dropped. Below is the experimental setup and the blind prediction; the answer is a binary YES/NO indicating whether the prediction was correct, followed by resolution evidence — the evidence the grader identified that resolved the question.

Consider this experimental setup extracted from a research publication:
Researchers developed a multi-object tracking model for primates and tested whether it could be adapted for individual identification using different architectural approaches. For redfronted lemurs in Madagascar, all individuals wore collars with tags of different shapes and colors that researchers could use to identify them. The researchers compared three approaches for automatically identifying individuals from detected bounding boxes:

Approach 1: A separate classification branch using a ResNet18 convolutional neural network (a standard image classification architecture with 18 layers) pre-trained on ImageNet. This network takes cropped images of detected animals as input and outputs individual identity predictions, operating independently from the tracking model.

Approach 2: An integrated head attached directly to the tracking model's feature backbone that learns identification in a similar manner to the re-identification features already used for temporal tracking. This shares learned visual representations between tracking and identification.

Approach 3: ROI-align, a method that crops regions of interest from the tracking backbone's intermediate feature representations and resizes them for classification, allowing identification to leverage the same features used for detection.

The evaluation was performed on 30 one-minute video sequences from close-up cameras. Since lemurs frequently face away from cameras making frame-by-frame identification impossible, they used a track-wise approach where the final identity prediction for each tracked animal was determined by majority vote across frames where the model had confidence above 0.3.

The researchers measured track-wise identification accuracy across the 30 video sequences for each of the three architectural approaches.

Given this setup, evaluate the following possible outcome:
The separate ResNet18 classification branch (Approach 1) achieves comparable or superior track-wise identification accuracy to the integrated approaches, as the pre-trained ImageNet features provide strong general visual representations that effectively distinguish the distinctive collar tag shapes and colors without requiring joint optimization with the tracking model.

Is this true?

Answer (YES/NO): YES